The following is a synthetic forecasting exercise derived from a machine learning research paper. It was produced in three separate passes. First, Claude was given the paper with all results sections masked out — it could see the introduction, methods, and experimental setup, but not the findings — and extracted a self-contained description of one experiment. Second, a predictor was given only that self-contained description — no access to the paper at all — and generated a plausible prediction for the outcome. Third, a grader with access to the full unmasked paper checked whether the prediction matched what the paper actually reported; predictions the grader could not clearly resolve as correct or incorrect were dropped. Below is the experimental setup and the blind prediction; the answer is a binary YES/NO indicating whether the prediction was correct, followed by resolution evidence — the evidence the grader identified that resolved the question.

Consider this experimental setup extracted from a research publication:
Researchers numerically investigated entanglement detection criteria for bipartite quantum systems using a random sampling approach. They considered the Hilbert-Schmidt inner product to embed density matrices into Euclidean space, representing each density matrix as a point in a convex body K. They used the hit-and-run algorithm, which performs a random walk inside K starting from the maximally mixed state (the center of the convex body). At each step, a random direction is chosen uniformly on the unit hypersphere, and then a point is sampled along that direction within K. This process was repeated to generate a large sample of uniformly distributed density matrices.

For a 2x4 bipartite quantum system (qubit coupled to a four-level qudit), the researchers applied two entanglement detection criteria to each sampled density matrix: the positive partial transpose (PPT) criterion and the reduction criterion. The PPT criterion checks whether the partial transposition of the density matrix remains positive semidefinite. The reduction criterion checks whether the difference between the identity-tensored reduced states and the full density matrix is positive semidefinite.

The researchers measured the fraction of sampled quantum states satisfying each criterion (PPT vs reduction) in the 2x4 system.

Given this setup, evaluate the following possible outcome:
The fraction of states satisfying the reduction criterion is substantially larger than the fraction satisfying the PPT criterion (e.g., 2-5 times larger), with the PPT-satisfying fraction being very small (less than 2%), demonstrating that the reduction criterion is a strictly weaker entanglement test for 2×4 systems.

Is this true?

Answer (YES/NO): NO